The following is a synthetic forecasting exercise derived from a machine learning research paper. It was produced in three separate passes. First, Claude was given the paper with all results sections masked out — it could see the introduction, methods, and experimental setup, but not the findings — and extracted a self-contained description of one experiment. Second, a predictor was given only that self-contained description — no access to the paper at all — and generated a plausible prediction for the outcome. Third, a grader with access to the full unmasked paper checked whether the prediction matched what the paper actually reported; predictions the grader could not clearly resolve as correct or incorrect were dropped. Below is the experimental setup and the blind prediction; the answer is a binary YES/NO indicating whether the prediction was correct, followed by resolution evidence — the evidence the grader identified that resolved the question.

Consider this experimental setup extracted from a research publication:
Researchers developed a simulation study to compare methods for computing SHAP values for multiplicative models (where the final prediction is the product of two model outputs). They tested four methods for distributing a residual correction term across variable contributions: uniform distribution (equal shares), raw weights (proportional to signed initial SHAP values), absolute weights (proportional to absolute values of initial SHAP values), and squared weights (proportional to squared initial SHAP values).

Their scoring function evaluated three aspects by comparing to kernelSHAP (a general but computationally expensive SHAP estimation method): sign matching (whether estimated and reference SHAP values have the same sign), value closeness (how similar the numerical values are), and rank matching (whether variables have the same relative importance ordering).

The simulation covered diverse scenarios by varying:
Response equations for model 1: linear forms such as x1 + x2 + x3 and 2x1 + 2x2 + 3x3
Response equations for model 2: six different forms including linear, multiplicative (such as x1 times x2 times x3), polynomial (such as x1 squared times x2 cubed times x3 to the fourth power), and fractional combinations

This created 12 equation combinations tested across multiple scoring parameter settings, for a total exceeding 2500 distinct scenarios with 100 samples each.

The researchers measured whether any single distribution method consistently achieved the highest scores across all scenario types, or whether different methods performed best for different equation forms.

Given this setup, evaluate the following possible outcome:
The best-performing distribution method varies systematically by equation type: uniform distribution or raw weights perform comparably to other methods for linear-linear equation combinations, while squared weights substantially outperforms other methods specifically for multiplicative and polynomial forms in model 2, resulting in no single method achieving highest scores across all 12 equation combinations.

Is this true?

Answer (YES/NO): NO